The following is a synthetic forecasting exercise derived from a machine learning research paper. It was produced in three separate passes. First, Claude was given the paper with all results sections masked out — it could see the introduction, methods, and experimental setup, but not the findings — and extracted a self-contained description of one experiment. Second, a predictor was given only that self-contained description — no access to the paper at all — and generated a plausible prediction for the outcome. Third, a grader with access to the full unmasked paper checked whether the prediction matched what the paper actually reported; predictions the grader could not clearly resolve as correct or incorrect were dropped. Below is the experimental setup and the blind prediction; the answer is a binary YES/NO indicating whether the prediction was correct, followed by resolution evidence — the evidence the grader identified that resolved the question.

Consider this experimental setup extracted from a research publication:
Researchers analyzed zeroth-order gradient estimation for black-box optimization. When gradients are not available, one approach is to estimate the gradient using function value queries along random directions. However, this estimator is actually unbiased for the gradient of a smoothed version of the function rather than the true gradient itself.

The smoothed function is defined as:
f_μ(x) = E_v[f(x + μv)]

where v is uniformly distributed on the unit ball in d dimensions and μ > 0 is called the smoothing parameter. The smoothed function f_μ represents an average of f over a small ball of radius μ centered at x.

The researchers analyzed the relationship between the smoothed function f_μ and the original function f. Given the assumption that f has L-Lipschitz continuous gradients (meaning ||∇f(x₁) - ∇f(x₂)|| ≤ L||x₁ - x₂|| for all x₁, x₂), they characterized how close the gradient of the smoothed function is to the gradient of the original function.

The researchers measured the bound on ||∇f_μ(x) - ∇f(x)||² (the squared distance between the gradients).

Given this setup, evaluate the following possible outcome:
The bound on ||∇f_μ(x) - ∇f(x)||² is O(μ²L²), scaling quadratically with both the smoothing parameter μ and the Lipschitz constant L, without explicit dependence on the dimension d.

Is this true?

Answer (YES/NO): NO